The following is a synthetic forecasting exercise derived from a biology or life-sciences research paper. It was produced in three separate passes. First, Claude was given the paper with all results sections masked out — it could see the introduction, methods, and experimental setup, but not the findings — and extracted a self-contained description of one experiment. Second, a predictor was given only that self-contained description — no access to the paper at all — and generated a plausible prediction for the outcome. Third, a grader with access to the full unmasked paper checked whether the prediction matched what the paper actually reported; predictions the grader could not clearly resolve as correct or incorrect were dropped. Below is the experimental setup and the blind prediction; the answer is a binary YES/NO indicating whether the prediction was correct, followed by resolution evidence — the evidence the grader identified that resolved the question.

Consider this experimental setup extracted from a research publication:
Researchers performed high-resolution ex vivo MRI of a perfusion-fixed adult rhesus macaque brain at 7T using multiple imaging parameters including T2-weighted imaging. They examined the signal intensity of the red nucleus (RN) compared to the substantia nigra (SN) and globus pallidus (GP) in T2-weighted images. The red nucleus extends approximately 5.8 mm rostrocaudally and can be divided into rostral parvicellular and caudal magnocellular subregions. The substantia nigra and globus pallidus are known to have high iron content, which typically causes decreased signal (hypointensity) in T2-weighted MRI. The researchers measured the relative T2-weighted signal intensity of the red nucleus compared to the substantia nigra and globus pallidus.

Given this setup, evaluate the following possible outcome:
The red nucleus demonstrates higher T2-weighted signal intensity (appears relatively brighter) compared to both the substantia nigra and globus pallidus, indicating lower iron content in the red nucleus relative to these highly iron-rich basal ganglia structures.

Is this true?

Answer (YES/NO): YES